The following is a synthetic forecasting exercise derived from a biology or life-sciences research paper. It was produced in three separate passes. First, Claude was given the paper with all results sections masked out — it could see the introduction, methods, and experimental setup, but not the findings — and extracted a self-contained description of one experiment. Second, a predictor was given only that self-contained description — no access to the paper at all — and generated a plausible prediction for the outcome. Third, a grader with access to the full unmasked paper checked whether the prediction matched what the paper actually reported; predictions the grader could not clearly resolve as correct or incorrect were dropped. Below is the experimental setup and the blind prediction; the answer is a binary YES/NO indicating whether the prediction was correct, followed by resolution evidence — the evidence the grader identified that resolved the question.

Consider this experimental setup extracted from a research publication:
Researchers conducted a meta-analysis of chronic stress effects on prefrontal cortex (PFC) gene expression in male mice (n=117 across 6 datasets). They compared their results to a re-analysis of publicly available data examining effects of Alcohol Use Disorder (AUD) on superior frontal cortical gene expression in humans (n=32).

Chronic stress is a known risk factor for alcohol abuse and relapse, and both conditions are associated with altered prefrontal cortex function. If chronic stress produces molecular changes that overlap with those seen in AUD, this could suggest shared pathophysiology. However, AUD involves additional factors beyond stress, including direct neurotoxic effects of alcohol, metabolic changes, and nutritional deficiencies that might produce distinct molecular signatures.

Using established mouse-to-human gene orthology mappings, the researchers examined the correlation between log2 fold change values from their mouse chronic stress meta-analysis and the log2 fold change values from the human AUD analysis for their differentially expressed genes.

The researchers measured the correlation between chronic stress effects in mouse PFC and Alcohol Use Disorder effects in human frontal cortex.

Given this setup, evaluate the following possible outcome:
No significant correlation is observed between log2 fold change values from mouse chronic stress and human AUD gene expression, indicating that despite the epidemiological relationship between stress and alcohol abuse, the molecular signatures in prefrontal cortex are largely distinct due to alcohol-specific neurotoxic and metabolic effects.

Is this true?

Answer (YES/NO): NO